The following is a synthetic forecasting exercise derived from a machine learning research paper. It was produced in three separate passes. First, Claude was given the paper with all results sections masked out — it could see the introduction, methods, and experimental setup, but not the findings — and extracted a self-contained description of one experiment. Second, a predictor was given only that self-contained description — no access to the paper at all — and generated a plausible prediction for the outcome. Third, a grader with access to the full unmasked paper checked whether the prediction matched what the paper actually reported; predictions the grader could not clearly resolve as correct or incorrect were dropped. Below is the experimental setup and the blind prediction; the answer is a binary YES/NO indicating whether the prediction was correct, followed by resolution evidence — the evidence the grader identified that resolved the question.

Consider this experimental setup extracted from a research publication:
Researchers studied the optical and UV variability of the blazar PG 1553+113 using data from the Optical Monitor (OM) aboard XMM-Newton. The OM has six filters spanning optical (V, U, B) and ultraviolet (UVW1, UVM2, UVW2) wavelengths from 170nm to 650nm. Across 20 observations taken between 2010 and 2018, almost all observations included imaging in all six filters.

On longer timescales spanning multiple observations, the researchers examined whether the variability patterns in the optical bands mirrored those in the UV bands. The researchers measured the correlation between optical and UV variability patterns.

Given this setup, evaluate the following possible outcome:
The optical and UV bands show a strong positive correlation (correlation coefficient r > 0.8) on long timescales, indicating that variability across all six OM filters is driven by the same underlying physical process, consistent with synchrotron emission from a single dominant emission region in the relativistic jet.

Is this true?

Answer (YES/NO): YES